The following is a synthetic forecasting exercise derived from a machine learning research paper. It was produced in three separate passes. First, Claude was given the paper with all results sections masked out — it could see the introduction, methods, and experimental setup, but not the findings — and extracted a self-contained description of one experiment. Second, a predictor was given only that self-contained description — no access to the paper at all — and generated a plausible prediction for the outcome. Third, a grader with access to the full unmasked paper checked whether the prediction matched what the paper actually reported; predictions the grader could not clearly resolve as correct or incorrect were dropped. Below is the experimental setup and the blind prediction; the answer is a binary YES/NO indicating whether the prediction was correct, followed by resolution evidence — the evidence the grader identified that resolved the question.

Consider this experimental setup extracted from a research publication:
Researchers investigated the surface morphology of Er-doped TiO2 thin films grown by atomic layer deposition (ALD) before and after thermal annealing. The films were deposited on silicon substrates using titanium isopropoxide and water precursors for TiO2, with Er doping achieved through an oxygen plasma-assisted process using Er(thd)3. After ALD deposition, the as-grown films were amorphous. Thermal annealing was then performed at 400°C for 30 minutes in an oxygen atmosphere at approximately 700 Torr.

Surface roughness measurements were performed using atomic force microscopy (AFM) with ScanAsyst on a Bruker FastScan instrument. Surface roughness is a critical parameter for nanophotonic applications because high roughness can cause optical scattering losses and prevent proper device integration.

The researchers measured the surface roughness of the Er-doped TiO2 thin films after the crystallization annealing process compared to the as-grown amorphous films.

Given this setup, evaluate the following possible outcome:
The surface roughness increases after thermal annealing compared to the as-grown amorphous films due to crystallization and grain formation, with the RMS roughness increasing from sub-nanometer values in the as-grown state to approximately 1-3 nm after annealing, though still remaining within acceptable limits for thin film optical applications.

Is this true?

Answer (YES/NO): NO